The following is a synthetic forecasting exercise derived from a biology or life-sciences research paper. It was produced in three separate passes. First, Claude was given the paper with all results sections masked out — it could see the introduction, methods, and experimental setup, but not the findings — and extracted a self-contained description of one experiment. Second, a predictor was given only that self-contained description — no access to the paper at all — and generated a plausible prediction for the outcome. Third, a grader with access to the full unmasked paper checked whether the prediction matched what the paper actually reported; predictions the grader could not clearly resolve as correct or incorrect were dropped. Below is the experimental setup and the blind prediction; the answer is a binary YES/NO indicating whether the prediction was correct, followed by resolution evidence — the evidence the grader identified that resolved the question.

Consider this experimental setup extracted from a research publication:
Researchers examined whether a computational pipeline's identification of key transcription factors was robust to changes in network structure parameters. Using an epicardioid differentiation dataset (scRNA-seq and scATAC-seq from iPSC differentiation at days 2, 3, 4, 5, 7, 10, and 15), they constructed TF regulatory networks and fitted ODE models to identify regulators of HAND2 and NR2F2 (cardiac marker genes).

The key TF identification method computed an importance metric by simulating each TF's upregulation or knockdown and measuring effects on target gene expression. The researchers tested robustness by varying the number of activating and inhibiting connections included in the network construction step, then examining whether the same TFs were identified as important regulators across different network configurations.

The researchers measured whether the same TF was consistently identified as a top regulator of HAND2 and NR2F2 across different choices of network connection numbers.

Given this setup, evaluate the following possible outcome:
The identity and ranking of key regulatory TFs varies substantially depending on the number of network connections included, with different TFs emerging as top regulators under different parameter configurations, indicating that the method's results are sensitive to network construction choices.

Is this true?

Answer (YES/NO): NO